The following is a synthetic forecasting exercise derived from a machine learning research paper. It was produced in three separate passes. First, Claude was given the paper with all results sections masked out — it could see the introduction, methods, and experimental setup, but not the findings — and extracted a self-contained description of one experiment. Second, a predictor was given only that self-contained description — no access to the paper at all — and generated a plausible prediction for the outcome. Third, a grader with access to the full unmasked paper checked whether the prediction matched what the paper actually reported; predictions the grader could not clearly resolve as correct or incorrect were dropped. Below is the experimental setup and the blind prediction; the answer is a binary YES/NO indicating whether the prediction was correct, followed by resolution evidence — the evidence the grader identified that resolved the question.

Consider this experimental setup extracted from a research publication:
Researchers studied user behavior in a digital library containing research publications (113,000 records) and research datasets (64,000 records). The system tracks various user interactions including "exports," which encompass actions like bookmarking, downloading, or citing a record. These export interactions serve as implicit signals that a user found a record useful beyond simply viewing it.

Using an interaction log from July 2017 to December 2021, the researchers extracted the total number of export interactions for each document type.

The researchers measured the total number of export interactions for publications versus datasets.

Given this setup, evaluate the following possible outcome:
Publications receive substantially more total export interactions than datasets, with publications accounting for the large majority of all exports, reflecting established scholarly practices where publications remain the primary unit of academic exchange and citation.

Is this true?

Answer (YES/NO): NO